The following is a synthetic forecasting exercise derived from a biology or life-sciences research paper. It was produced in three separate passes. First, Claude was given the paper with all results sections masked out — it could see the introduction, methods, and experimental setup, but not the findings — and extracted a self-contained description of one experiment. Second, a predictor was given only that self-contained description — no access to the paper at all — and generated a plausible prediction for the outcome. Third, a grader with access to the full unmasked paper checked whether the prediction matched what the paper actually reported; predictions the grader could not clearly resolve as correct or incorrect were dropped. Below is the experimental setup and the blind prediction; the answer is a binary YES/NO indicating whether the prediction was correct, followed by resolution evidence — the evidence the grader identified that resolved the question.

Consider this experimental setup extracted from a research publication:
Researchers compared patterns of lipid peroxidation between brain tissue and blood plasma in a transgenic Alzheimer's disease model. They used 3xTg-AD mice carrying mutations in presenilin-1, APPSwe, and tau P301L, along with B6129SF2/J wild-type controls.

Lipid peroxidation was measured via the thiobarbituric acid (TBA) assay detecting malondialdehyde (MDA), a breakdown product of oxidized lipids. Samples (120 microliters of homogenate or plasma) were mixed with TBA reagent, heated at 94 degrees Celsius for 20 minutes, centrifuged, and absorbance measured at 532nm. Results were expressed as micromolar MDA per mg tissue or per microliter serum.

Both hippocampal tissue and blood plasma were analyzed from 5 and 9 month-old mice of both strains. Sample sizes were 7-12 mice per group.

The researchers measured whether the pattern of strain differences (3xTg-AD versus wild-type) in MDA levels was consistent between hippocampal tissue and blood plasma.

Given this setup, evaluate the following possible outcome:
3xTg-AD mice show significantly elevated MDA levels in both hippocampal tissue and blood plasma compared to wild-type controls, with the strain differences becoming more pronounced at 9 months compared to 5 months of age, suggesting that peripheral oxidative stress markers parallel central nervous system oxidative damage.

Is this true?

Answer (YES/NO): NO